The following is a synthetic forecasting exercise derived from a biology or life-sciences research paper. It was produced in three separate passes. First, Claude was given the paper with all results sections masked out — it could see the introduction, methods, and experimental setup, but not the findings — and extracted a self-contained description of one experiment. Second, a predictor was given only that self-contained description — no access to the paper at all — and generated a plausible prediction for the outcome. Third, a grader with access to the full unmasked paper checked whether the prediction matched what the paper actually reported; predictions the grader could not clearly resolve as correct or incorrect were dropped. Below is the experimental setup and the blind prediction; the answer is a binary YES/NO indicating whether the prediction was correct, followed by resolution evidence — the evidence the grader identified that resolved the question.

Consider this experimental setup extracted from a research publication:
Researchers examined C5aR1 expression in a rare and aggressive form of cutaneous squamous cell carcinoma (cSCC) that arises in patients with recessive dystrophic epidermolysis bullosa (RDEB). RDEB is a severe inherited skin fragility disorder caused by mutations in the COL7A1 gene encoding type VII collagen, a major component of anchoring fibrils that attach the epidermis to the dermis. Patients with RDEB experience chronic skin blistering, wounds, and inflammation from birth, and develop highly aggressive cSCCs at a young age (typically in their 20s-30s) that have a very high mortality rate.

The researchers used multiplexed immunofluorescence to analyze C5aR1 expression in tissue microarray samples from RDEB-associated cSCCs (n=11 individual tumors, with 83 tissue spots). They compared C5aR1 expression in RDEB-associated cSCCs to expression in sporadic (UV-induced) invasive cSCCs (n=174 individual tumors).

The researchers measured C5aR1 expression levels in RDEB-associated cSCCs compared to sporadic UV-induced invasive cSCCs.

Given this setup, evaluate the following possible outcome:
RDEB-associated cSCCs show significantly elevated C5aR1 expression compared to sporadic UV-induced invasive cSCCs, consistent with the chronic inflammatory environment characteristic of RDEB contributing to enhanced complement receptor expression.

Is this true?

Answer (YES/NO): YES